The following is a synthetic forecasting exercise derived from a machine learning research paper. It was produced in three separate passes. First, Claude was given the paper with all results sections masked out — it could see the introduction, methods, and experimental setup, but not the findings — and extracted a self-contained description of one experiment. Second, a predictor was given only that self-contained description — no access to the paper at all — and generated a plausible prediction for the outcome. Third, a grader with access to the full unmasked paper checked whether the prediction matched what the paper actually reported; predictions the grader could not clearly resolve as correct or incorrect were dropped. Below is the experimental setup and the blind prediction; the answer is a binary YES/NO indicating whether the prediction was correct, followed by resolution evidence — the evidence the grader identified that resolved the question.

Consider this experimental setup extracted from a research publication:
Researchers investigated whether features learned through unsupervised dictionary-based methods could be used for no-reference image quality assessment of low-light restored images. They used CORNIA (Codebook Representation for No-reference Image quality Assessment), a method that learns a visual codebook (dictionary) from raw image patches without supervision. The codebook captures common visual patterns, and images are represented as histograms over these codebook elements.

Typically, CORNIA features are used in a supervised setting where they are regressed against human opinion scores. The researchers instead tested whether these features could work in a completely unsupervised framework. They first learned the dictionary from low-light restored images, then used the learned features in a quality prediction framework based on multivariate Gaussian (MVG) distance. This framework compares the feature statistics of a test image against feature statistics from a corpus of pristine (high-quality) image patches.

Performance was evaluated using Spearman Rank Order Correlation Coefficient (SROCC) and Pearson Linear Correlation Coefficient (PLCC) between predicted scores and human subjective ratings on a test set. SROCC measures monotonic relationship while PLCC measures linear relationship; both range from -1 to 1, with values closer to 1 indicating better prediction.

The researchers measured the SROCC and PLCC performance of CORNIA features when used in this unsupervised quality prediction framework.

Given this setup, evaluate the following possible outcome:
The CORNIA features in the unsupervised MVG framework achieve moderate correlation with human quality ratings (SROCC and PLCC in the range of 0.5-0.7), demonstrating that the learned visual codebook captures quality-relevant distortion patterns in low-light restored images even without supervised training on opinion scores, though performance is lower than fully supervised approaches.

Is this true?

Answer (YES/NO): NO